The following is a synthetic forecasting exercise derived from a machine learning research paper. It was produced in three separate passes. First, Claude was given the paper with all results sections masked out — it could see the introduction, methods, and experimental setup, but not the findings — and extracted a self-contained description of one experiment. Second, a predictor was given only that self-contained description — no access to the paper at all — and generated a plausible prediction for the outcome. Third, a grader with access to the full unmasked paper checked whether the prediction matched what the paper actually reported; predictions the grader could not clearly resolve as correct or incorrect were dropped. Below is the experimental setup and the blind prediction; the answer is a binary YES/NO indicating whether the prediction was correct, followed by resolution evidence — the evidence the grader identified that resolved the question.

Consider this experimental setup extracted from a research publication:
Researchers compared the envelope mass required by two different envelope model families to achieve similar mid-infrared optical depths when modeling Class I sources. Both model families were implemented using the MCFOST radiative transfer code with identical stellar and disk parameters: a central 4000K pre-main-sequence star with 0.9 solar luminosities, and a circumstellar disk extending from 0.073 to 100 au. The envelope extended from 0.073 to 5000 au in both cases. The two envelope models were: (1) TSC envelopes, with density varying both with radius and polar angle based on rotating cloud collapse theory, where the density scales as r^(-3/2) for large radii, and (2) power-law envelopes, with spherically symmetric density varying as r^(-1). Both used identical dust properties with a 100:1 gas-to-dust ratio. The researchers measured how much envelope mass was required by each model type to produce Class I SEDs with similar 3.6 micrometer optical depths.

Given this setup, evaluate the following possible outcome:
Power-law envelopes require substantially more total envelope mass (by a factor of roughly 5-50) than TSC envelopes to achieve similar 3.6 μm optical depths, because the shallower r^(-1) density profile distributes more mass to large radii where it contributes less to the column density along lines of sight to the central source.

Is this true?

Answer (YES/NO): NO